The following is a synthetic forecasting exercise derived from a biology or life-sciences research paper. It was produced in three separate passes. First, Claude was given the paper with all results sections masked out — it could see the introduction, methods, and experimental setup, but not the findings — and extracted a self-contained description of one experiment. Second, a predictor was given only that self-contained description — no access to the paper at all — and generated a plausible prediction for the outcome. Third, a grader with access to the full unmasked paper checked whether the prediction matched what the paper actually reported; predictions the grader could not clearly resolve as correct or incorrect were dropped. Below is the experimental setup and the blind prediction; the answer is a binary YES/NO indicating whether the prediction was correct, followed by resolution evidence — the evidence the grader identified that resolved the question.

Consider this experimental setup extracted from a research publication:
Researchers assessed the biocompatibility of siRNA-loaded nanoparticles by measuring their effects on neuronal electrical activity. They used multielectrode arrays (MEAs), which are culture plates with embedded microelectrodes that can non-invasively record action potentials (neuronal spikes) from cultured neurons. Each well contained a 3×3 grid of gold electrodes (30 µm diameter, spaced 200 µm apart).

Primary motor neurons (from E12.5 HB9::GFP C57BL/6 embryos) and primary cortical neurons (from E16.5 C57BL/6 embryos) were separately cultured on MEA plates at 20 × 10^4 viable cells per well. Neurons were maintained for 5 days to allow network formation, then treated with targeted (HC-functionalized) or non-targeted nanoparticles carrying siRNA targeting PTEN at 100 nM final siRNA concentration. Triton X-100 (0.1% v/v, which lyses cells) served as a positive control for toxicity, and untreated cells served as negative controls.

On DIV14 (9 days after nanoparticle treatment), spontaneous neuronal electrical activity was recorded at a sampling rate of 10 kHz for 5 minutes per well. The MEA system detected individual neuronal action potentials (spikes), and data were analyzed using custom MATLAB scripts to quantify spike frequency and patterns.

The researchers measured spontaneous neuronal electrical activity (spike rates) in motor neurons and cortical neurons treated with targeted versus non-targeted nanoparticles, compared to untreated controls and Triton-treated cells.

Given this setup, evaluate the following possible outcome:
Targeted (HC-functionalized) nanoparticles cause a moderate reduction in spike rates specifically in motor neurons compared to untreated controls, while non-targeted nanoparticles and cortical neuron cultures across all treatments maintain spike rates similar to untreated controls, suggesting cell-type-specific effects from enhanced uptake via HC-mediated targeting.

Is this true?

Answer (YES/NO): NO